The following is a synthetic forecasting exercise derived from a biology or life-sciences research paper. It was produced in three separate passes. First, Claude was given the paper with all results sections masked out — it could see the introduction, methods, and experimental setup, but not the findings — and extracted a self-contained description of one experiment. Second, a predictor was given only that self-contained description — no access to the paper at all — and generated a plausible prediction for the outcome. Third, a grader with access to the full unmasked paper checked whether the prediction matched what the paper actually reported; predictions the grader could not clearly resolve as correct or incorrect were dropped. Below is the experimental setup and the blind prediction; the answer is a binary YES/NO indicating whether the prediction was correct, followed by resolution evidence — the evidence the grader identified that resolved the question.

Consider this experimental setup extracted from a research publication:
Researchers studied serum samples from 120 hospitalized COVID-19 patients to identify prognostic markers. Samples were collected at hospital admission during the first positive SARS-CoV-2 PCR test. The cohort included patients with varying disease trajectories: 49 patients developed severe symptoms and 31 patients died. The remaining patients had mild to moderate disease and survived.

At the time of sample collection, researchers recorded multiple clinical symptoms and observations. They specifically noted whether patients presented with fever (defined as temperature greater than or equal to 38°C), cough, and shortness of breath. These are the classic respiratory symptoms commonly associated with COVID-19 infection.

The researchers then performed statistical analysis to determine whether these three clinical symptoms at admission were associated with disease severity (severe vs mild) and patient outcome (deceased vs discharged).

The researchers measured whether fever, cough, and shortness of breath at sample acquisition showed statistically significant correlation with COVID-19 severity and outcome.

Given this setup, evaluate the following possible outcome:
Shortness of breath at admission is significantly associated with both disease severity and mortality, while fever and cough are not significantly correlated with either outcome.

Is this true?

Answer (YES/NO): NO